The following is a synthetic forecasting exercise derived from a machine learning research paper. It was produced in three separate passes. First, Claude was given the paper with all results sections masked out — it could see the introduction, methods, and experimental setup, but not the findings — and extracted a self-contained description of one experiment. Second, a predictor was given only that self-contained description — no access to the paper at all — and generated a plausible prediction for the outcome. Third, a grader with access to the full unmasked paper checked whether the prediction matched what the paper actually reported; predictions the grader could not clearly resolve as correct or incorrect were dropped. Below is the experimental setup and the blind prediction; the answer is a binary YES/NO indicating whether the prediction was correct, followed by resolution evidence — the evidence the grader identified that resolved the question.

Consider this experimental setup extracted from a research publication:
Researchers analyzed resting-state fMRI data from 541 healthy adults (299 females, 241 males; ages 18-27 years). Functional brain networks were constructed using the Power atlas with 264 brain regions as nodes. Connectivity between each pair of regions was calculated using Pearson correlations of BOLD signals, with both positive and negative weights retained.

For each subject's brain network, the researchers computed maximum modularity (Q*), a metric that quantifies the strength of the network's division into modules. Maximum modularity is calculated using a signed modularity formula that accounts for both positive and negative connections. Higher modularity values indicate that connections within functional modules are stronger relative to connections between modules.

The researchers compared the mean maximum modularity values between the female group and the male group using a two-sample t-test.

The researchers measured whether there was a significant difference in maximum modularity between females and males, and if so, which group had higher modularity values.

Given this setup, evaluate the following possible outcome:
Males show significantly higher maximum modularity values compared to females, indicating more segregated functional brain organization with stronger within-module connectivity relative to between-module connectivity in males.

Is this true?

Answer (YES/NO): NO